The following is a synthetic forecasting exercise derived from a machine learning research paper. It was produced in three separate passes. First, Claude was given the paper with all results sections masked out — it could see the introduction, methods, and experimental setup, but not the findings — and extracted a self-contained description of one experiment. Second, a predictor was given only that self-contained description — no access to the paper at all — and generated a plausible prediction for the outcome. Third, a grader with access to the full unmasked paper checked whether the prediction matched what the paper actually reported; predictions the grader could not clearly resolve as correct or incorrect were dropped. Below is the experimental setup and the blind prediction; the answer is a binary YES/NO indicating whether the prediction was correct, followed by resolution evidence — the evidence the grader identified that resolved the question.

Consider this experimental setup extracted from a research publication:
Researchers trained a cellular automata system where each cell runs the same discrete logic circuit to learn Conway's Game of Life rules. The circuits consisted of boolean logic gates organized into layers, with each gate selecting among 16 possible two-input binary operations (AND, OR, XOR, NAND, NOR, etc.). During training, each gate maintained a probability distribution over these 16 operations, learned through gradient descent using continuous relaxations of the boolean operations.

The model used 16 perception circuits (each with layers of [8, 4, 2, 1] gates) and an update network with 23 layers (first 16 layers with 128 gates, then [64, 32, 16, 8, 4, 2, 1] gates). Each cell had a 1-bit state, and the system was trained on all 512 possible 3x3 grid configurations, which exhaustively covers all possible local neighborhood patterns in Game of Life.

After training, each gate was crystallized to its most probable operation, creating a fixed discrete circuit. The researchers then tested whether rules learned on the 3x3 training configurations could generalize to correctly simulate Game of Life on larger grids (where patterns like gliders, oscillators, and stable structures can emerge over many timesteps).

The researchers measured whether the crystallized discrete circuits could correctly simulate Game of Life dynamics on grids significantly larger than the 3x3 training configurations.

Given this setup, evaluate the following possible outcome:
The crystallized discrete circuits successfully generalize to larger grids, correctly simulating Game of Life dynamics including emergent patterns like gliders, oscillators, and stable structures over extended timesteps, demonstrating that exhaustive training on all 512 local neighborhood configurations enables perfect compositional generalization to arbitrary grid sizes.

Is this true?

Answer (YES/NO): YES